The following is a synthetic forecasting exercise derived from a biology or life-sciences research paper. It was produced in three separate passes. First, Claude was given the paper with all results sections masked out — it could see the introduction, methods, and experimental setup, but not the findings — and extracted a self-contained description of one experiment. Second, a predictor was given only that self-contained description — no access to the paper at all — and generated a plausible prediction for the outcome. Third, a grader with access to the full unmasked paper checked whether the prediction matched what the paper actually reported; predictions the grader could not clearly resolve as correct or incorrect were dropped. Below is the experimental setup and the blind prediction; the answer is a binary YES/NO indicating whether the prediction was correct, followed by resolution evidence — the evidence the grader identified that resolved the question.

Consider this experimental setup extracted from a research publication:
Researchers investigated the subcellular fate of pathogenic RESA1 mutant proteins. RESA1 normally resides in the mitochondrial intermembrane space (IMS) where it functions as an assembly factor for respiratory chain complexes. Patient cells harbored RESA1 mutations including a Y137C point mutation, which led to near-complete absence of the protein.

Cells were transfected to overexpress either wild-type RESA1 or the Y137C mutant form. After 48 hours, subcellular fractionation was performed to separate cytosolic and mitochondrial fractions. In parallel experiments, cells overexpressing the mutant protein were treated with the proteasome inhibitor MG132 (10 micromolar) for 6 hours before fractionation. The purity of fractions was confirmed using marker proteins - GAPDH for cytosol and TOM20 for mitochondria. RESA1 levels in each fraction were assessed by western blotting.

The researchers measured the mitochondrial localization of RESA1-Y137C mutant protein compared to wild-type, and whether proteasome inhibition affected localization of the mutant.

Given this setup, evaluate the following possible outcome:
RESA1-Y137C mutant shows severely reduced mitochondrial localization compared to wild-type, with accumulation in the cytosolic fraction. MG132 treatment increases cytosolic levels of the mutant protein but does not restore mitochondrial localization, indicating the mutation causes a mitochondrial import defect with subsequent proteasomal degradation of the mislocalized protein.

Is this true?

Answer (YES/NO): NO